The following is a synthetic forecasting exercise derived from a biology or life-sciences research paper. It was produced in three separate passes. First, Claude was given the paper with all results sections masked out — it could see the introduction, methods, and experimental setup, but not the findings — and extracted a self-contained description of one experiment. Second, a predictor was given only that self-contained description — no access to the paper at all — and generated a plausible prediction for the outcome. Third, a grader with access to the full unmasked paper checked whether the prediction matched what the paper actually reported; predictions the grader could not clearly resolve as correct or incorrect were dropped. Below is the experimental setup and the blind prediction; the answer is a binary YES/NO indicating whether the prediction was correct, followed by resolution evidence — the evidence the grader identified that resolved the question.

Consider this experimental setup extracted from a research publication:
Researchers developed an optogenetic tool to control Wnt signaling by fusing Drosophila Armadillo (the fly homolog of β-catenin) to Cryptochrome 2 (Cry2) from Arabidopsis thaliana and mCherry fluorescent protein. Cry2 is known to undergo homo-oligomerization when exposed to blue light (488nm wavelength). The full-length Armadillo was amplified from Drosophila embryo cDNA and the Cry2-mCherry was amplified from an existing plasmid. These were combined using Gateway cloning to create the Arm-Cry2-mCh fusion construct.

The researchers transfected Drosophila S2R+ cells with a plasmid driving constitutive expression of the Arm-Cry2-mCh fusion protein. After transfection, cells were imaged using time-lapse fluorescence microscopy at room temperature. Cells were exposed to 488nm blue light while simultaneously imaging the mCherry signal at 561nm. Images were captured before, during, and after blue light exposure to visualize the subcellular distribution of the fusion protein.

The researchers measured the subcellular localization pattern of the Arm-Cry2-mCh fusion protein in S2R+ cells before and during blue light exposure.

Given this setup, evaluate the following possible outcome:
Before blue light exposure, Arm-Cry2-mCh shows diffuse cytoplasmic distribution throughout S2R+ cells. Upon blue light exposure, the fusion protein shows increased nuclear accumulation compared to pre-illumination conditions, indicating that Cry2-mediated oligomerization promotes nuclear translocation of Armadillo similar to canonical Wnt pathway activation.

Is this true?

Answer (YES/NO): NO